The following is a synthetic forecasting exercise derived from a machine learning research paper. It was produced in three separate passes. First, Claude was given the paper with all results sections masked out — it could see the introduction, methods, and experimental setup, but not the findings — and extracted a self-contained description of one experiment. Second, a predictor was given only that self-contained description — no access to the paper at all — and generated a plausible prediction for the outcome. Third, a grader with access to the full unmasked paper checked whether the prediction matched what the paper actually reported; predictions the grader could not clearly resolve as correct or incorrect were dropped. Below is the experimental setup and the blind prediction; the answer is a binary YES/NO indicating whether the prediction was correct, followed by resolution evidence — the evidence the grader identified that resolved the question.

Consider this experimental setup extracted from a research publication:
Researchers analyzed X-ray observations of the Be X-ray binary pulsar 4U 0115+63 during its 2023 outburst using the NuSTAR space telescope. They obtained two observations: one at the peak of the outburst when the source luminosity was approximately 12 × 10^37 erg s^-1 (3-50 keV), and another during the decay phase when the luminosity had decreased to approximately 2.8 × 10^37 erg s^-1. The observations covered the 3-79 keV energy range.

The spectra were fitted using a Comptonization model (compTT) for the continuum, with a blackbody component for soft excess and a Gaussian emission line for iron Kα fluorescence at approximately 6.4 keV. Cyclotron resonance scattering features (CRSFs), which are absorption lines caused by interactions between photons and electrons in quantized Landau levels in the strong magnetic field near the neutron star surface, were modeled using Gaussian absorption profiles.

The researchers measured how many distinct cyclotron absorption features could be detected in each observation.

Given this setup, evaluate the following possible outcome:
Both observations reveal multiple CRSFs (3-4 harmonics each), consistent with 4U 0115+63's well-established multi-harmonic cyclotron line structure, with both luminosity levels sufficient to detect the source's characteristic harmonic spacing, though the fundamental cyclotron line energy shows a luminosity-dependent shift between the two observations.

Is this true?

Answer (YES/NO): NO